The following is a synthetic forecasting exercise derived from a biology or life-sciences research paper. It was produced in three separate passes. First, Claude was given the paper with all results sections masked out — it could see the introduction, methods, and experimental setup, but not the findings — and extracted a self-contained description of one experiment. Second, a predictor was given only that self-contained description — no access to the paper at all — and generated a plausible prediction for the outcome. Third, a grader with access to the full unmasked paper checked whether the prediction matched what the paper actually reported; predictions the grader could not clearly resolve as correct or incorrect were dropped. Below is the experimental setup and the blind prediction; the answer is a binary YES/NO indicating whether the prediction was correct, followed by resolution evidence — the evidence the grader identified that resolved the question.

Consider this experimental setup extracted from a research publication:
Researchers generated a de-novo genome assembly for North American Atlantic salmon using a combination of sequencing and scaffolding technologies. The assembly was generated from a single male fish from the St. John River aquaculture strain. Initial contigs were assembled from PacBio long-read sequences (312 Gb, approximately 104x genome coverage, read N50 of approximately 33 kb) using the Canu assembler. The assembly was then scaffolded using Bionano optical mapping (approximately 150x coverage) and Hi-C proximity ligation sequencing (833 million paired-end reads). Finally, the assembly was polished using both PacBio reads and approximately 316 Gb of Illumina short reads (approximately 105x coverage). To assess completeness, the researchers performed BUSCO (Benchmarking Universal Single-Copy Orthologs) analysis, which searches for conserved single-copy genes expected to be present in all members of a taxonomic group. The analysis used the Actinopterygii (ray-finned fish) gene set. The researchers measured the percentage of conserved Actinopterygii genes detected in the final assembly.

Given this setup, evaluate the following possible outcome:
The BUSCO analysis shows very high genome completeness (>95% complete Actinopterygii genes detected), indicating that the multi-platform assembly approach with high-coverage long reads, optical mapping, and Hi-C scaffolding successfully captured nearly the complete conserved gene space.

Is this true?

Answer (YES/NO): YES